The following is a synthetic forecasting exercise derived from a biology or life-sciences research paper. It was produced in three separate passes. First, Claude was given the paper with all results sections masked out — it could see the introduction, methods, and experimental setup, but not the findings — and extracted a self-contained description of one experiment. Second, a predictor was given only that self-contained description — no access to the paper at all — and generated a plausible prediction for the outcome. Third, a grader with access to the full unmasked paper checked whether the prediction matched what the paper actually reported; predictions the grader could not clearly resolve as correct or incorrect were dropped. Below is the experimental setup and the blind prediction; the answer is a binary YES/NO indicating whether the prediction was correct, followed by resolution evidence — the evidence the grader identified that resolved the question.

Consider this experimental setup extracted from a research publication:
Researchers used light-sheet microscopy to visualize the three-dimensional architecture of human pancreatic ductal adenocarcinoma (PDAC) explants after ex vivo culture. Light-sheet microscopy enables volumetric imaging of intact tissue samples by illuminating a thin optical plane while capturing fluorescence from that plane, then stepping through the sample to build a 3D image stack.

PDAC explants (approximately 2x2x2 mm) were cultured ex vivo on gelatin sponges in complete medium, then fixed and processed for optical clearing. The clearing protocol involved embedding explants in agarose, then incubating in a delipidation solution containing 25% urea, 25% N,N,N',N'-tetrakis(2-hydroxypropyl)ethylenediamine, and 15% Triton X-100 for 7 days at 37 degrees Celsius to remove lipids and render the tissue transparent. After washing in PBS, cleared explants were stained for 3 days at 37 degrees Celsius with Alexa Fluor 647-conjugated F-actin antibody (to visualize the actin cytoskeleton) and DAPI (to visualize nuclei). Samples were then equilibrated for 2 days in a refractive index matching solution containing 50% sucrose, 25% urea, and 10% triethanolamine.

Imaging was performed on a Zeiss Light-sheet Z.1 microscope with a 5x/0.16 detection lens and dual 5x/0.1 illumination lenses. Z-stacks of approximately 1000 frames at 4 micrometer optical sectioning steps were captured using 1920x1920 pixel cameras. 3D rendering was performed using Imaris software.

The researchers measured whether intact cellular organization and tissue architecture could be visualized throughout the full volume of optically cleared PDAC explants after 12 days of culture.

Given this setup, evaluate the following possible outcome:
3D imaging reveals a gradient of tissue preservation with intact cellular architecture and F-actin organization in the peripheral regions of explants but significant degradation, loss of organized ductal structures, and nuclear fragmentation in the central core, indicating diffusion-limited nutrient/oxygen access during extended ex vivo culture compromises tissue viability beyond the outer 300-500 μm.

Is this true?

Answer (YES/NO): NO